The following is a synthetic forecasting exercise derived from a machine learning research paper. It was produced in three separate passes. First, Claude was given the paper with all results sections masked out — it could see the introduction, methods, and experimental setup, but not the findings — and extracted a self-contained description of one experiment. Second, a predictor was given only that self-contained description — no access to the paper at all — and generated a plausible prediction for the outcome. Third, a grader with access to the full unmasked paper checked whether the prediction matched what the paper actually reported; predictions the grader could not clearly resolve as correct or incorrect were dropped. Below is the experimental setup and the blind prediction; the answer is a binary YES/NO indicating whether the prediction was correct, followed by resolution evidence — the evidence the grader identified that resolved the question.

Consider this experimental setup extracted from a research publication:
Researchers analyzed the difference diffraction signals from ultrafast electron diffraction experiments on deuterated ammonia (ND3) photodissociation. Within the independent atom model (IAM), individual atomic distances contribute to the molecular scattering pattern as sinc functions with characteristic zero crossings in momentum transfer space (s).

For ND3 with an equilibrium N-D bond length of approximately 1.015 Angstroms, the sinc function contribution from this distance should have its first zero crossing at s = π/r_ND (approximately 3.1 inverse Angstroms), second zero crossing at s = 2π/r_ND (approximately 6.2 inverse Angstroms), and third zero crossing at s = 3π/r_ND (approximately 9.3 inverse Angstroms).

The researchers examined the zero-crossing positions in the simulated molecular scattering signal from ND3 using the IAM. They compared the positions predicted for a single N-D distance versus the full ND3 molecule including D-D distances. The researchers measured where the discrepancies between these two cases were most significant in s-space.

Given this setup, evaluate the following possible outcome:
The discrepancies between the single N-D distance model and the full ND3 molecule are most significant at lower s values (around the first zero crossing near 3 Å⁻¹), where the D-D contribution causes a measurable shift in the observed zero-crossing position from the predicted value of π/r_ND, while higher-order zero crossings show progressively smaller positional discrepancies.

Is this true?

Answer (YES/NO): NO